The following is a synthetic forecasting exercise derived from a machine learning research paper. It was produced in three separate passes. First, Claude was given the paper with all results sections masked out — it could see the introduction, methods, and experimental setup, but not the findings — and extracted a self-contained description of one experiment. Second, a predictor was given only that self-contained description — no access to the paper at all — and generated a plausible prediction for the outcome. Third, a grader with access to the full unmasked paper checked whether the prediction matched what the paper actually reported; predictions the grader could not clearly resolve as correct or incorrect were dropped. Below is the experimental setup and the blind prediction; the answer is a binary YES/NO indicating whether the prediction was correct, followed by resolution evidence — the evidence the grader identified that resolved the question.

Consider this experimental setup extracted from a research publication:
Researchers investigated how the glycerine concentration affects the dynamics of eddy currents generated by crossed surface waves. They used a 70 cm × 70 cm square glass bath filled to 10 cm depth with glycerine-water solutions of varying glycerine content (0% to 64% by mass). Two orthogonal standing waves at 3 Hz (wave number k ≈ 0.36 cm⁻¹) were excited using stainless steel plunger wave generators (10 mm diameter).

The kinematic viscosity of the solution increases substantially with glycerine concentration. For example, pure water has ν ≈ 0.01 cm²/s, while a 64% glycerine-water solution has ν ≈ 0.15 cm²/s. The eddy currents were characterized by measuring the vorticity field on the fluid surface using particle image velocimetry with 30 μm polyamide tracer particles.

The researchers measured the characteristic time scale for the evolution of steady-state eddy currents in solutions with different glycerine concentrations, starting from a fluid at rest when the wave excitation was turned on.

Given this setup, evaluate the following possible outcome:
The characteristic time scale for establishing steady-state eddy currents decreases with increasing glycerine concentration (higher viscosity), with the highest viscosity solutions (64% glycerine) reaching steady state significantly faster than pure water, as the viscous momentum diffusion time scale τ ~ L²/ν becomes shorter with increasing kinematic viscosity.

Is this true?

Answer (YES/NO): NO